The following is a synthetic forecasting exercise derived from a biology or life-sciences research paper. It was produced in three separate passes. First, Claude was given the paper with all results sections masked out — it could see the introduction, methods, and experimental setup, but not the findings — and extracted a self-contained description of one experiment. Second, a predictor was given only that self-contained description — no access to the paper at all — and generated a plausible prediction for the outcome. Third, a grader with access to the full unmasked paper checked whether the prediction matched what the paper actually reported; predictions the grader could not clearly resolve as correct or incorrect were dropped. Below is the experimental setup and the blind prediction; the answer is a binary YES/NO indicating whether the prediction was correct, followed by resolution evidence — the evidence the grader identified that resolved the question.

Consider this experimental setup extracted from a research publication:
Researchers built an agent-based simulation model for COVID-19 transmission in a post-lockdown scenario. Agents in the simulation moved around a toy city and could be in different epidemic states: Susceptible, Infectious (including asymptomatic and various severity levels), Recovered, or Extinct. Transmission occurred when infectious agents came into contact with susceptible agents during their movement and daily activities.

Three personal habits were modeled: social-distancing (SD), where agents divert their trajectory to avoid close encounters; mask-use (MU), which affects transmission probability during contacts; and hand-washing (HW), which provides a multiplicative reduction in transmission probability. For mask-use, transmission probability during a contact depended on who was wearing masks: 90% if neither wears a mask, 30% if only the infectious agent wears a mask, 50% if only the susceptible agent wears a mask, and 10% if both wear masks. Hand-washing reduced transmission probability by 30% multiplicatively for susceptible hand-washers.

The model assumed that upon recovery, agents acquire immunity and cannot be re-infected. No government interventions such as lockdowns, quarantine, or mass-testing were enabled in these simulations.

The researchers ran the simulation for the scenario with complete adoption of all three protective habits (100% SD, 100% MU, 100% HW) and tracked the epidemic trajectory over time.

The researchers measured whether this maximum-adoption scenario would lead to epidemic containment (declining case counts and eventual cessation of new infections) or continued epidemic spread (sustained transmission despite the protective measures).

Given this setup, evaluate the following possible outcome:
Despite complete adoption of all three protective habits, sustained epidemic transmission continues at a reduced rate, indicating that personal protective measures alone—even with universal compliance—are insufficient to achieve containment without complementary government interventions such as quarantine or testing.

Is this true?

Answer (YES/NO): NO